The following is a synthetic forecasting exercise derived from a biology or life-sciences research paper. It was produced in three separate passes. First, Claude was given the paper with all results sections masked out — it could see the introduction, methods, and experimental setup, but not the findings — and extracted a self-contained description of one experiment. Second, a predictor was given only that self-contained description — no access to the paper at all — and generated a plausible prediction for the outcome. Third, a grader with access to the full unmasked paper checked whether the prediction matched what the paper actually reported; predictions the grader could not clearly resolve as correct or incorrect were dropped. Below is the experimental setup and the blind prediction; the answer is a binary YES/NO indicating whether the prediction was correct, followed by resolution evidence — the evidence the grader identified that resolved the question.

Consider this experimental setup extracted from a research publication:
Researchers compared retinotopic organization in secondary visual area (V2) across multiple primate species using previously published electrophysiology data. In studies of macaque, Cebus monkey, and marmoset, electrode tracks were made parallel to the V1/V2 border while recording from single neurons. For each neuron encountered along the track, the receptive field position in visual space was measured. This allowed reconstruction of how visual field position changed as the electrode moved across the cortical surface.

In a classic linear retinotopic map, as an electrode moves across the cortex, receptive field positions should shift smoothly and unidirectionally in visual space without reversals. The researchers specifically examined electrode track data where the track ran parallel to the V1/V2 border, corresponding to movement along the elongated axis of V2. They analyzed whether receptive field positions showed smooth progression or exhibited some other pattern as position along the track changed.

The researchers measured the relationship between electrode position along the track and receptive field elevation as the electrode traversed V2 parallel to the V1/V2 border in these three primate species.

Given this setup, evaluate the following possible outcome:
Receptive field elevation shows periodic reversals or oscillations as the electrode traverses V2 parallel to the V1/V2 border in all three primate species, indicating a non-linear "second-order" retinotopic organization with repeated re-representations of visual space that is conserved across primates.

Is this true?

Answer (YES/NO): NO